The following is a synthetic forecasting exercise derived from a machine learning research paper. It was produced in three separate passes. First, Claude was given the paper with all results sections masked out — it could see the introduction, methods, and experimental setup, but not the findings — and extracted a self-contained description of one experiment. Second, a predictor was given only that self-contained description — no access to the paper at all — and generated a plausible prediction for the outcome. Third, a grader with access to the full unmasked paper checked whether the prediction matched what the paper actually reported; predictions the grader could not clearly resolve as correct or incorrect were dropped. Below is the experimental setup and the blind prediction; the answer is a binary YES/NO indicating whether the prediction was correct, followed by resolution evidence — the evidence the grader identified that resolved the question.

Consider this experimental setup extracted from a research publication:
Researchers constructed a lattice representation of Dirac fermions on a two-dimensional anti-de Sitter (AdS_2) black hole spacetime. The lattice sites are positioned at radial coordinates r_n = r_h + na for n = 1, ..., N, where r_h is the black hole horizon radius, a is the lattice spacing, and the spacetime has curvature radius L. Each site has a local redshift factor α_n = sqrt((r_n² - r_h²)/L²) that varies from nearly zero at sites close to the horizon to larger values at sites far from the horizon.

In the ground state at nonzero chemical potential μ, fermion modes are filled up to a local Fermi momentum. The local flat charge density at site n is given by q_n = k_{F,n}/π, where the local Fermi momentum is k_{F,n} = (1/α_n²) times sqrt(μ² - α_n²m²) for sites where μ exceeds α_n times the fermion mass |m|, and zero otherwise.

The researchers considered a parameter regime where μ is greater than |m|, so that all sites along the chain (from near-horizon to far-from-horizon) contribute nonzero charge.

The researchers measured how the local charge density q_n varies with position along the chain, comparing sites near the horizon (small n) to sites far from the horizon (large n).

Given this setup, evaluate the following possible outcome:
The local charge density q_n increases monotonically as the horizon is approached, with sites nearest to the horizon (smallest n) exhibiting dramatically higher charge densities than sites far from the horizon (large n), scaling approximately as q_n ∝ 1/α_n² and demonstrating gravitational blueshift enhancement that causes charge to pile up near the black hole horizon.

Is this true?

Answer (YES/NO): NO